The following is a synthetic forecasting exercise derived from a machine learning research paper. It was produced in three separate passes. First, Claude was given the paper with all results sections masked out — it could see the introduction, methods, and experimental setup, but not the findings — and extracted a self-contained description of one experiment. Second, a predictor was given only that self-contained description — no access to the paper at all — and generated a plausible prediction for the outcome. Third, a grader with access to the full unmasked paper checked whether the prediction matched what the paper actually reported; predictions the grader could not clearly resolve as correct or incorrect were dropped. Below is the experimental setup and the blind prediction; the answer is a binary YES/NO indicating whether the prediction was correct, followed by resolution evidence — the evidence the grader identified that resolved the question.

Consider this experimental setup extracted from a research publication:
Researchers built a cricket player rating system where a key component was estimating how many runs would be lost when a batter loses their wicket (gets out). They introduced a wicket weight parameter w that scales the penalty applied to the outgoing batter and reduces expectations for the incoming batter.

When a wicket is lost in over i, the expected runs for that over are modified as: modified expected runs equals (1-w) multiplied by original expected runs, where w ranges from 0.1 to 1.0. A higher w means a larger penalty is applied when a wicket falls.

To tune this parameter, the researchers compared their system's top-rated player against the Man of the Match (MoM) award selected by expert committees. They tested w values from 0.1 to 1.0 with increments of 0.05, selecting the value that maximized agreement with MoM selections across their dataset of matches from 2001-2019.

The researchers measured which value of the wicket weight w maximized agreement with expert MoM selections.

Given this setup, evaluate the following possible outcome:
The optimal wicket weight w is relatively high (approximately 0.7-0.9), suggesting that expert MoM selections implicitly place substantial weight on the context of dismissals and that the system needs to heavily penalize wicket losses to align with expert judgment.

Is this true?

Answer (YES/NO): NO